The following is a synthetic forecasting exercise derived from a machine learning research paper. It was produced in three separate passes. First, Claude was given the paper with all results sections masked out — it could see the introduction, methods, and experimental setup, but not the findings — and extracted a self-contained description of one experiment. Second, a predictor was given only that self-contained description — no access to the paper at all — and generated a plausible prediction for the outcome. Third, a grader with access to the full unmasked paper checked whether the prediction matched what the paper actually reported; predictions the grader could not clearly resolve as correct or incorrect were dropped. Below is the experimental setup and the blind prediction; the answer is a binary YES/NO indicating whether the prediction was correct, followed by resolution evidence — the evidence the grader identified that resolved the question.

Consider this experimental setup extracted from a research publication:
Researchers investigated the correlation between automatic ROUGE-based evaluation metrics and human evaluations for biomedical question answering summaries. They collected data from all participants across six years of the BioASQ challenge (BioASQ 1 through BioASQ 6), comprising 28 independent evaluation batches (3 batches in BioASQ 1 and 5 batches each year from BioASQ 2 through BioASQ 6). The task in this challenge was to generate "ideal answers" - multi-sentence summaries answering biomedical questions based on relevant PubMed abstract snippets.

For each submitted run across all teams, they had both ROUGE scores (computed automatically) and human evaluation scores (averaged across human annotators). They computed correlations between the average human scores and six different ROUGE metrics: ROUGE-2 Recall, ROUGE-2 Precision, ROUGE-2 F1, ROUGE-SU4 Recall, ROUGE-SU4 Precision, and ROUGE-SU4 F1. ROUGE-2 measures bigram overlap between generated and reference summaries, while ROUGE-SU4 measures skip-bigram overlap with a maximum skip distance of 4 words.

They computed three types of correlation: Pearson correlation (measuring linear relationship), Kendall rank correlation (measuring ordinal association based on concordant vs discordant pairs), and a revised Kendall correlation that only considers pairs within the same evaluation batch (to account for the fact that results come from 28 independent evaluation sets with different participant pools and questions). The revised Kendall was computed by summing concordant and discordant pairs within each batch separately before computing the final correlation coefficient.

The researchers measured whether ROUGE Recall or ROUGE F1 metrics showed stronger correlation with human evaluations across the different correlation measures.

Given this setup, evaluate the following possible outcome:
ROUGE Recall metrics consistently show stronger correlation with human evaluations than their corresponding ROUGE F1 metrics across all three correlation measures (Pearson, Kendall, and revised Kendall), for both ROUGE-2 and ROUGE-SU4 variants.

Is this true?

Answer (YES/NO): NO